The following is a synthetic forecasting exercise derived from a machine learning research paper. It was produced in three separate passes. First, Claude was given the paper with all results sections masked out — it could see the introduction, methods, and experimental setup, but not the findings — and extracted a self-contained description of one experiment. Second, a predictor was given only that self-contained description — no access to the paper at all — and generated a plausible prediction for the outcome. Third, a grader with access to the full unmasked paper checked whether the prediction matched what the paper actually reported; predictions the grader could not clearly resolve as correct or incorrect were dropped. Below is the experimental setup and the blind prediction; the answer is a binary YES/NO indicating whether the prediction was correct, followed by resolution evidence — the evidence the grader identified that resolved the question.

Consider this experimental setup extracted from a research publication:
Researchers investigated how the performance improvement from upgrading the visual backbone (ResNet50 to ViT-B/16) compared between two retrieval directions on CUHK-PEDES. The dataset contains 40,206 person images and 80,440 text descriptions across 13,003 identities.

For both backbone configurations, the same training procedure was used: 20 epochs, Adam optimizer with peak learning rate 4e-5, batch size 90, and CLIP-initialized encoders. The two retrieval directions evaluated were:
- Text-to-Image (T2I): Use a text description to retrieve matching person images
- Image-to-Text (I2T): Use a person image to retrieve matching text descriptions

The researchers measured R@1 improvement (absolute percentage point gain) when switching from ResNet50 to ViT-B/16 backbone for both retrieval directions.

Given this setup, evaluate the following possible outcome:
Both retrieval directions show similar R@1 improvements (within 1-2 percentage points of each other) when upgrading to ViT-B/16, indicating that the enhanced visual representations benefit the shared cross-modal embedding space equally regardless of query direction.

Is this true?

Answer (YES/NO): YES